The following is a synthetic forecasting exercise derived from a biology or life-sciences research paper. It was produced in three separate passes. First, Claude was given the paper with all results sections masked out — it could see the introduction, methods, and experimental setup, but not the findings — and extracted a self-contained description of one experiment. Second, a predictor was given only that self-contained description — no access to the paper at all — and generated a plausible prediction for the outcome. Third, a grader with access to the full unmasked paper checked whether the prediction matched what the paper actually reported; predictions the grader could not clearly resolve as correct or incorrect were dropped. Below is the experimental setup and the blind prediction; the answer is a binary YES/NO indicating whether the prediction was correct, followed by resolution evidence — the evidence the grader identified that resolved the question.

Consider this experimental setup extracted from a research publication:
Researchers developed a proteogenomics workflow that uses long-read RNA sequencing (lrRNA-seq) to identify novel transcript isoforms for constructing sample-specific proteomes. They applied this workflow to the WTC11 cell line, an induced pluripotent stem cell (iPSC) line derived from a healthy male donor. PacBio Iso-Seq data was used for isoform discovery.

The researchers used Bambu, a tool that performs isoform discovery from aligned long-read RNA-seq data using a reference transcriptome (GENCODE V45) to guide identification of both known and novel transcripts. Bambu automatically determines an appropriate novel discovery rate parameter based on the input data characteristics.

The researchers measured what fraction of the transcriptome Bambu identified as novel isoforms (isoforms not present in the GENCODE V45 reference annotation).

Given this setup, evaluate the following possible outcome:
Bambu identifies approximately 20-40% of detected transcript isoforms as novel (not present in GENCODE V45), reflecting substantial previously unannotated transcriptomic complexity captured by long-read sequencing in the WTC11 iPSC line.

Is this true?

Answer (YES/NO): NO